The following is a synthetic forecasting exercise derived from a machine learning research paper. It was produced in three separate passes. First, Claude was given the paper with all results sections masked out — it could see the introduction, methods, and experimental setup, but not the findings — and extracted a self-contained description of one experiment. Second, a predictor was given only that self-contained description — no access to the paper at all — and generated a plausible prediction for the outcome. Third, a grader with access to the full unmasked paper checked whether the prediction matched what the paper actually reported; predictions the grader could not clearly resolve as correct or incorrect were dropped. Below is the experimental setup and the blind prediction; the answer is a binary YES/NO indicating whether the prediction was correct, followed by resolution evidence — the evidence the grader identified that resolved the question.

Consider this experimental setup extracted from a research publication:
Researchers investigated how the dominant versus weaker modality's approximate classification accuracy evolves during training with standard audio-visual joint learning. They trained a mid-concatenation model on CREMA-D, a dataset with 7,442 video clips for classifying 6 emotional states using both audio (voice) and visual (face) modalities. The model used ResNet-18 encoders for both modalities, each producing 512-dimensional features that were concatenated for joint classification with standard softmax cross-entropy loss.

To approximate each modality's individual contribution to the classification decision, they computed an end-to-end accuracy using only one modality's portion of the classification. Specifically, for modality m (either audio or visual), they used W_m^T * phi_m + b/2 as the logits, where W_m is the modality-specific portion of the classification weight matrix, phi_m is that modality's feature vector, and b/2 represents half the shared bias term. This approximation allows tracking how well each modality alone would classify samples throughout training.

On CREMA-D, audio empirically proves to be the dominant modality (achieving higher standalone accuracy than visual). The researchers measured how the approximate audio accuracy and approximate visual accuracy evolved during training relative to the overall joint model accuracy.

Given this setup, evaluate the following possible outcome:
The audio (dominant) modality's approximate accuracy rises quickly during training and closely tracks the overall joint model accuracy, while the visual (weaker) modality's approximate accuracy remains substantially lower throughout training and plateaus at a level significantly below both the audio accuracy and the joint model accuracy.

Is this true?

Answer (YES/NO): YES